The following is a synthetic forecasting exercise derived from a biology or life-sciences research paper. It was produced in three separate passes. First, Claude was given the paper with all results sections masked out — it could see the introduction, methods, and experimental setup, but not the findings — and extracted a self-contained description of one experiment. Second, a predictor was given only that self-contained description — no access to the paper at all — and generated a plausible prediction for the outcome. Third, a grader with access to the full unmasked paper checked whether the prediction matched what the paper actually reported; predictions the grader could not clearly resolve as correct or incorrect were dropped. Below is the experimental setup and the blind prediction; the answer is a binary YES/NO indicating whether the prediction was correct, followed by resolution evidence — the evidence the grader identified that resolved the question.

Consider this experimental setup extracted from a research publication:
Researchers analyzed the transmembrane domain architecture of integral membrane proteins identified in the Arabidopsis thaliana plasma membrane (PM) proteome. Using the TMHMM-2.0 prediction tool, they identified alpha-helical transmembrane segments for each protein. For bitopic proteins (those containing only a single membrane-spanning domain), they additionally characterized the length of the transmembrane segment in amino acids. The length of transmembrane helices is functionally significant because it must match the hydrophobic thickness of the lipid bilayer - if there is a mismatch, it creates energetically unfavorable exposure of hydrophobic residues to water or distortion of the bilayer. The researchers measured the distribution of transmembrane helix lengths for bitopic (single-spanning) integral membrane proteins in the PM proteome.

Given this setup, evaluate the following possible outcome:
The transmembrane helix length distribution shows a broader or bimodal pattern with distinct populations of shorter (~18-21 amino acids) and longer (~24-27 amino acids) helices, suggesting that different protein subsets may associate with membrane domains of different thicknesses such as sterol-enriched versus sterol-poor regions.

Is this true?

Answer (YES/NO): NO